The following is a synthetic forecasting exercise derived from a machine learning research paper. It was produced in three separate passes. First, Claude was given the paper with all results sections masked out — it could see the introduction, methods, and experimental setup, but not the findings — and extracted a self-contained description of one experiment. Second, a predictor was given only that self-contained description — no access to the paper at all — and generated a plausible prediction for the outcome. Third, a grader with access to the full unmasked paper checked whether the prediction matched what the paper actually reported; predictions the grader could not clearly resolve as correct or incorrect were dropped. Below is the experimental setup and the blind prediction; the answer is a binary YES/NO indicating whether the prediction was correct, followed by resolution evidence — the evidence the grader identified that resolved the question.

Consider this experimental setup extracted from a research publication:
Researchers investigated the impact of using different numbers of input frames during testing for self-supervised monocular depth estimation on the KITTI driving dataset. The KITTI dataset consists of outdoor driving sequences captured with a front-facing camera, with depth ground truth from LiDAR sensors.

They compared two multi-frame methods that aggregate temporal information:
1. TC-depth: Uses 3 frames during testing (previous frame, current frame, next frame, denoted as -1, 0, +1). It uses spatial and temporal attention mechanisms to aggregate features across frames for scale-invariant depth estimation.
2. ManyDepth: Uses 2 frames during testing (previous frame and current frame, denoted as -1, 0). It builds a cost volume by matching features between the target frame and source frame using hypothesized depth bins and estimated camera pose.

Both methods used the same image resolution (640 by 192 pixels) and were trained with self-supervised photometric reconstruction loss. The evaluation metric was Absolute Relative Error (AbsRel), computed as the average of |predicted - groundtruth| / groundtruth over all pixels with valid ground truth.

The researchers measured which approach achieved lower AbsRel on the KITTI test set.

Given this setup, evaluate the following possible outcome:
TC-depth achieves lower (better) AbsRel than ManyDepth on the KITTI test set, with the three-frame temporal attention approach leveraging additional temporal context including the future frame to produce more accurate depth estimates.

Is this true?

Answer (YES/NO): NO